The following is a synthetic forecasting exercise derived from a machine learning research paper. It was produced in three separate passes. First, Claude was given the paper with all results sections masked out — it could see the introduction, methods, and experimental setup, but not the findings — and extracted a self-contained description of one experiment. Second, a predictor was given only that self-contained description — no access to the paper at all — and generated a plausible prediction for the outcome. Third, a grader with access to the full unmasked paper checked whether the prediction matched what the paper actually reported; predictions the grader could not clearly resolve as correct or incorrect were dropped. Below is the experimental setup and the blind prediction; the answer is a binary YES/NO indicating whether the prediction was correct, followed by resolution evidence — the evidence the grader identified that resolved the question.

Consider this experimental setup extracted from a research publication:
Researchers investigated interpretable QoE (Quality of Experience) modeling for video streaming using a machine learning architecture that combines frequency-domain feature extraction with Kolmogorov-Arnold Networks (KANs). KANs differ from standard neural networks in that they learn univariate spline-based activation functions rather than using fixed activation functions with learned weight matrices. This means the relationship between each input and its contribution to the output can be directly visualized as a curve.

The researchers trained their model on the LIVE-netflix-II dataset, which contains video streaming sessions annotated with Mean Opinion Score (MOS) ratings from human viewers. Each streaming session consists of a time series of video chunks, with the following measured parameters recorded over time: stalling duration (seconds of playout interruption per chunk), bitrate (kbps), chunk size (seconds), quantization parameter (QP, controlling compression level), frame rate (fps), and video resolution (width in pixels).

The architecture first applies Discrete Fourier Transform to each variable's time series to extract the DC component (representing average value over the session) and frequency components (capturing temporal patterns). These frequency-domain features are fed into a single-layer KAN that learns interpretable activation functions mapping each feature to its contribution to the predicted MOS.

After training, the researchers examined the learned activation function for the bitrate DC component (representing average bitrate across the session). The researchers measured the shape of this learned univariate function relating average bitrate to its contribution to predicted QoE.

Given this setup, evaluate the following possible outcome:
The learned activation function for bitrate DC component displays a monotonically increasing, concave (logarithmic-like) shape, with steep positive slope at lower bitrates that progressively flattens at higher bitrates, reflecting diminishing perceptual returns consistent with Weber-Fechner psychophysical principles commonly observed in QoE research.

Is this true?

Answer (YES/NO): NO